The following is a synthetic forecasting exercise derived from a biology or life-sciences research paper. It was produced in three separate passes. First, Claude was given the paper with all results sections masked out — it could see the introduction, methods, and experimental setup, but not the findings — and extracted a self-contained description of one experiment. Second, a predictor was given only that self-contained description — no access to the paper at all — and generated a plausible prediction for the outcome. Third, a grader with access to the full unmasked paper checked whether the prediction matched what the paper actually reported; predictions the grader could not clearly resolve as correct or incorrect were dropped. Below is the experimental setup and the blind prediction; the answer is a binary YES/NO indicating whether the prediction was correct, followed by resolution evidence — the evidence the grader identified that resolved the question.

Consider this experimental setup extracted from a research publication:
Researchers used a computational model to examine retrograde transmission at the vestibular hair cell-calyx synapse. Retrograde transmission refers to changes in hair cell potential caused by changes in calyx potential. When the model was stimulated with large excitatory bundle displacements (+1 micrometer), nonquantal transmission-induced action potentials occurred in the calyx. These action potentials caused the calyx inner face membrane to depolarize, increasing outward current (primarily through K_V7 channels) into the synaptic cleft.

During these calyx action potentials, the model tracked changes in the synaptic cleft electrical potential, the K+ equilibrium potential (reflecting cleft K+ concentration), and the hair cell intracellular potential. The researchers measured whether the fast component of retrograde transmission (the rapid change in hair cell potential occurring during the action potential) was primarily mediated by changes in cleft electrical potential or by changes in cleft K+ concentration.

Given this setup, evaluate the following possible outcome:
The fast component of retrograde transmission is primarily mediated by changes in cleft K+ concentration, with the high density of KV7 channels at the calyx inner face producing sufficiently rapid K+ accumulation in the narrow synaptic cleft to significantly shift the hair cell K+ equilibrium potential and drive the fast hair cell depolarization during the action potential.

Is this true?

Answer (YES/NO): NO